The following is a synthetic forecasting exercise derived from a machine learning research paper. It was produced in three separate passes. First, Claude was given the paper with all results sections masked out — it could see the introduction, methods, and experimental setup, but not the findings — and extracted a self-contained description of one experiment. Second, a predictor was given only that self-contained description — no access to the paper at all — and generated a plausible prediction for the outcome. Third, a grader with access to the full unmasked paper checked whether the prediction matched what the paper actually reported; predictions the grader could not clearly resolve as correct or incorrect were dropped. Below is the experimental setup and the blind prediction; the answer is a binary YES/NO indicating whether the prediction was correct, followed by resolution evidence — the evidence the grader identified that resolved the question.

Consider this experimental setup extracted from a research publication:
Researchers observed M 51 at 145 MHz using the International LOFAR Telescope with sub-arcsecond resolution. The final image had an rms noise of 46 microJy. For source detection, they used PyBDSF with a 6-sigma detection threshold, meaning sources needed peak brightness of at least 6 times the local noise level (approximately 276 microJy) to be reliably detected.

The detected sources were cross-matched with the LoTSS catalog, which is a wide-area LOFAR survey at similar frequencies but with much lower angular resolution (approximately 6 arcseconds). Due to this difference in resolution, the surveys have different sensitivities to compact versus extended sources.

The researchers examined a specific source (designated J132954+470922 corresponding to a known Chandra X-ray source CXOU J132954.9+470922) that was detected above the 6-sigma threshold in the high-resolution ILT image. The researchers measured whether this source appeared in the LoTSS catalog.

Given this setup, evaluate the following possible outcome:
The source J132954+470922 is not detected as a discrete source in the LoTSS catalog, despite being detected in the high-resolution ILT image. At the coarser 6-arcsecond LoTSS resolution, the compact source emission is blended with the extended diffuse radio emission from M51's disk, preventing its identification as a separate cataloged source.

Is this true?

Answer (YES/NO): YES